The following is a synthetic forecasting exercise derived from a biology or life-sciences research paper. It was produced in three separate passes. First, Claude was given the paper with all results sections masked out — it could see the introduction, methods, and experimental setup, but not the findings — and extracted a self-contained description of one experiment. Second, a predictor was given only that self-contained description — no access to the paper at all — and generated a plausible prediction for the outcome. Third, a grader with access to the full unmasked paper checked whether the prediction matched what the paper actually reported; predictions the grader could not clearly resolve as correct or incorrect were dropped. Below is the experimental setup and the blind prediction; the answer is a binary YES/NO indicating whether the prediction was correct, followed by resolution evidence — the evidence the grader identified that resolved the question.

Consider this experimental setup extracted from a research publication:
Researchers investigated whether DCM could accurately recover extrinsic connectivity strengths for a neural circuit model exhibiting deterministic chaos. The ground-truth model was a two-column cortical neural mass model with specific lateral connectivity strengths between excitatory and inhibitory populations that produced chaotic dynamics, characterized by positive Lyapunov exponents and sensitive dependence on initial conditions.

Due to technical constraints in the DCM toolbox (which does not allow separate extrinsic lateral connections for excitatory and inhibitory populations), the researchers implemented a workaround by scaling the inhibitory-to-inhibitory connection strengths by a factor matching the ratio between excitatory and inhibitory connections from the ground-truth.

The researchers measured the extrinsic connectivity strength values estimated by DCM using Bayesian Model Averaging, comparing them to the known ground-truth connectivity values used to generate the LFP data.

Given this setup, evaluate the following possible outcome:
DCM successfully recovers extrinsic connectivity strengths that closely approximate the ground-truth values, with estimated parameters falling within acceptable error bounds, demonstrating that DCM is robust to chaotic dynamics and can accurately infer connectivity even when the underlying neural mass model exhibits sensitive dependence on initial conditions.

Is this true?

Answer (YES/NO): NO